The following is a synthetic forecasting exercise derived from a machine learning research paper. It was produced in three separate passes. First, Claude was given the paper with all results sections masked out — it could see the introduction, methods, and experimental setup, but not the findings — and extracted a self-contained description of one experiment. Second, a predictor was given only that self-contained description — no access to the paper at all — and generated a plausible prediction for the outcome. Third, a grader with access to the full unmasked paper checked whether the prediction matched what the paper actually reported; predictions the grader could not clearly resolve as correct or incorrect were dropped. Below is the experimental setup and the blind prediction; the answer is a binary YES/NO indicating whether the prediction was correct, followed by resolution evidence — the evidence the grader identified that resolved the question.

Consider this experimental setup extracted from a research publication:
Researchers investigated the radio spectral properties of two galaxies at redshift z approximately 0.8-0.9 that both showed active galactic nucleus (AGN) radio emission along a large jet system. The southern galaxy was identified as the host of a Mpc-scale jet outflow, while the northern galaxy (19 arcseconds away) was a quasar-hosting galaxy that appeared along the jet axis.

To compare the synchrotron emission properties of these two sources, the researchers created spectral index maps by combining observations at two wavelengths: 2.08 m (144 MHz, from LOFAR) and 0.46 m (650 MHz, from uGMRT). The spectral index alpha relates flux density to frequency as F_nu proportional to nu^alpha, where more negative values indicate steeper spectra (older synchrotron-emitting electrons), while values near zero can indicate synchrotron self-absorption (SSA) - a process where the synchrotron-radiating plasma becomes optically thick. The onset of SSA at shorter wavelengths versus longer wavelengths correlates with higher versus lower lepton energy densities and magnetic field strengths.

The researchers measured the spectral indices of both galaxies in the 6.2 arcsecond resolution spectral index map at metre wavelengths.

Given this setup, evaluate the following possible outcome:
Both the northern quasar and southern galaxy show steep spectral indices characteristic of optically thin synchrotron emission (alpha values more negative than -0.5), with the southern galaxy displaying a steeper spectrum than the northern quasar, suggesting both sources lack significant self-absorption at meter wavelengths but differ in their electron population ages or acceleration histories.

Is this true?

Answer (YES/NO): NO